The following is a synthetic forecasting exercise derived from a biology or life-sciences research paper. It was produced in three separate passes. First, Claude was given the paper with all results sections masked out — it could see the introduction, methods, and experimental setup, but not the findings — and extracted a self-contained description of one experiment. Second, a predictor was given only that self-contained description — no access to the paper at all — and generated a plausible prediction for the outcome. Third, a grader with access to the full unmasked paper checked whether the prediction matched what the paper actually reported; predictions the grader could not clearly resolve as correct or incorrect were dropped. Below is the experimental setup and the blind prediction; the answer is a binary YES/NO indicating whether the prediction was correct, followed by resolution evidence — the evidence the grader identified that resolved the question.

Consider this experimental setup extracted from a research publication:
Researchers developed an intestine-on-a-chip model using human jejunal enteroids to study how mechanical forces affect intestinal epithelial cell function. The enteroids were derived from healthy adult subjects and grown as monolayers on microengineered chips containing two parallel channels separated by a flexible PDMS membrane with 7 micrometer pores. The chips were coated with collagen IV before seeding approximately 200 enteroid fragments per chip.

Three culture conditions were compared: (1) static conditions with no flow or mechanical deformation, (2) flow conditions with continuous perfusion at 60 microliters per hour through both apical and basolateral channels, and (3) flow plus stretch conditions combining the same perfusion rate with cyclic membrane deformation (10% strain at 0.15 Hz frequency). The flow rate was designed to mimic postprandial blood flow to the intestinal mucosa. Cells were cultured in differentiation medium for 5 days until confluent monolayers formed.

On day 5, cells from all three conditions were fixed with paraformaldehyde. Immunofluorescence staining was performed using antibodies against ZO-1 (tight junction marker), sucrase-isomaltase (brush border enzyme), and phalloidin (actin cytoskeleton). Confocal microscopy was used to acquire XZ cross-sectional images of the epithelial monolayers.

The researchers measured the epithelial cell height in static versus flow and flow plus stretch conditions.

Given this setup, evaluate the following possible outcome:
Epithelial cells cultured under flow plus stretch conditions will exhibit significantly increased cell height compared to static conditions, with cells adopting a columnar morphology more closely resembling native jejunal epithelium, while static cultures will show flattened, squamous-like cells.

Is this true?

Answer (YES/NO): NO